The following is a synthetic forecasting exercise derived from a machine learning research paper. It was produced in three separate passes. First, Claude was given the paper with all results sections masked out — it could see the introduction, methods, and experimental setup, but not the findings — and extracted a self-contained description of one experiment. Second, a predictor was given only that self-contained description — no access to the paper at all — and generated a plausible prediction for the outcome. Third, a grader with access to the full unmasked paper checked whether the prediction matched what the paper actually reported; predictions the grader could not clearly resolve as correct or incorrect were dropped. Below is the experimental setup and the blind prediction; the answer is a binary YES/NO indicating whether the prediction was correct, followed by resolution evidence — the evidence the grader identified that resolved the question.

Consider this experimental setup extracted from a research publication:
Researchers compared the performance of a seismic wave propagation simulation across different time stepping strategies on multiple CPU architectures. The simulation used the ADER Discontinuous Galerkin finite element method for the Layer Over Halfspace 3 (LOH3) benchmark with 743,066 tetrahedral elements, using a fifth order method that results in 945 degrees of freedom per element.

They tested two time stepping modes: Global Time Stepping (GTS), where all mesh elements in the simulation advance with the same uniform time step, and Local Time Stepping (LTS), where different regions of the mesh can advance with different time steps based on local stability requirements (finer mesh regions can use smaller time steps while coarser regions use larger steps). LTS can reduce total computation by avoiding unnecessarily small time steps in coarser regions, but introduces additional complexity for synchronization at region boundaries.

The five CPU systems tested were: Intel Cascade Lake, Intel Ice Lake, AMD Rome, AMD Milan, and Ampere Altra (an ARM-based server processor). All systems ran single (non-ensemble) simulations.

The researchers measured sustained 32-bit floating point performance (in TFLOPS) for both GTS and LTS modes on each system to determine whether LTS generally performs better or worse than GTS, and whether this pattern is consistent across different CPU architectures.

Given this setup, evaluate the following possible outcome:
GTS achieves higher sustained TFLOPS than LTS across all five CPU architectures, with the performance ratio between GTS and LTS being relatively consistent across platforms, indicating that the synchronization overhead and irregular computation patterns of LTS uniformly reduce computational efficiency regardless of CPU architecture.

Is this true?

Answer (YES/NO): NO